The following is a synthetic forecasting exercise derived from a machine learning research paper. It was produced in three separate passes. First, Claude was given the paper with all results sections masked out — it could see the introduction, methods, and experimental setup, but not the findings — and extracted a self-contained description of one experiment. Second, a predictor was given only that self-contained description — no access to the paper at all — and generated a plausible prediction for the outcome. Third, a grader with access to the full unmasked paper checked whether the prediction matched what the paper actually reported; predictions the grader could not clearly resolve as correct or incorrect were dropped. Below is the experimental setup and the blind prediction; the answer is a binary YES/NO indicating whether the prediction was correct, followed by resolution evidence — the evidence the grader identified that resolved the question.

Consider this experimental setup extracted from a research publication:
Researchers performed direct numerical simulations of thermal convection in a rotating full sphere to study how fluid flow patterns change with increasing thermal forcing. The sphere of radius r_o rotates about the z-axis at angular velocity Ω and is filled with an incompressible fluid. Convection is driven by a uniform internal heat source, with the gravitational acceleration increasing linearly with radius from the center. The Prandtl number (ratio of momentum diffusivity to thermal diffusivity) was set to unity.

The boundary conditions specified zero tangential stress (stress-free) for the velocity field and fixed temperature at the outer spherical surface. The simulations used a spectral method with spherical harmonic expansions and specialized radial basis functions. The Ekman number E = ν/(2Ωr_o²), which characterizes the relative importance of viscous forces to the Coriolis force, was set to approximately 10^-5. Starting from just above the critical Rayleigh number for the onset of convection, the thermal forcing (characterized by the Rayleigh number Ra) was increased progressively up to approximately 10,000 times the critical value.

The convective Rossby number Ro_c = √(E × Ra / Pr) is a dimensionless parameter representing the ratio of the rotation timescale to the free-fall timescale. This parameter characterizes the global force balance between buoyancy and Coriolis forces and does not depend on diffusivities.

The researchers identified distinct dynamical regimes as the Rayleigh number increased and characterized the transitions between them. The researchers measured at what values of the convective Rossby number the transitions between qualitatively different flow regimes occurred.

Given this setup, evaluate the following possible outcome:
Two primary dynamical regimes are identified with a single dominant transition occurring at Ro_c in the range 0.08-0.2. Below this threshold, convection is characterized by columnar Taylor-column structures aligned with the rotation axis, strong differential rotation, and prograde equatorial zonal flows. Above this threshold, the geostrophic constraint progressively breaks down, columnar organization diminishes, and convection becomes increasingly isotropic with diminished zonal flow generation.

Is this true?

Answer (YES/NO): NO